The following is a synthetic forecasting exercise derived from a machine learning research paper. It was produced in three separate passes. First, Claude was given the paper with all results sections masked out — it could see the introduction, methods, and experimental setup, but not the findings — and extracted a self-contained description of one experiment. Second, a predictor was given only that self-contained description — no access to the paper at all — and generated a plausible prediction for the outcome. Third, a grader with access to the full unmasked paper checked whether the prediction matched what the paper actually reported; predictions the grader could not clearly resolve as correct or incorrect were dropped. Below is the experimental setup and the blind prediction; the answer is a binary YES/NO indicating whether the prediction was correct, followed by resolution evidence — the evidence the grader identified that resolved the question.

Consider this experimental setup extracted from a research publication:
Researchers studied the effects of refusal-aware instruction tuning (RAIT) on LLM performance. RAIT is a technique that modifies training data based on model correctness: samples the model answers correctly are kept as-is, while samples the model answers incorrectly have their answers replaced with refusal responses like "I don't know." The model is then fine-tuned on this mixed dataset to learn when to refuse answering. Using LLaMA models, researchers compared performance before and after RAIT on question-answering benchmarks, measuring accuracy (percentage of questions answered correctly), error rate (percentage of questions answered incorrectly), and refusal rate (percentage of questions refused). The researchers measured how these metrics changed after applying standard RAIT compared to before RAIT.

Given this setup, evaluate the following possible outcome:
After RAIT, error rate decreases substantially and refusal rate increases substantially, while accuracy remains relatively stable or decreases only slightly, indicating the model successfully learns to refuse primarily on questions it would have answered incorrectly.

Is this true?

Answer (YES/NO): NO